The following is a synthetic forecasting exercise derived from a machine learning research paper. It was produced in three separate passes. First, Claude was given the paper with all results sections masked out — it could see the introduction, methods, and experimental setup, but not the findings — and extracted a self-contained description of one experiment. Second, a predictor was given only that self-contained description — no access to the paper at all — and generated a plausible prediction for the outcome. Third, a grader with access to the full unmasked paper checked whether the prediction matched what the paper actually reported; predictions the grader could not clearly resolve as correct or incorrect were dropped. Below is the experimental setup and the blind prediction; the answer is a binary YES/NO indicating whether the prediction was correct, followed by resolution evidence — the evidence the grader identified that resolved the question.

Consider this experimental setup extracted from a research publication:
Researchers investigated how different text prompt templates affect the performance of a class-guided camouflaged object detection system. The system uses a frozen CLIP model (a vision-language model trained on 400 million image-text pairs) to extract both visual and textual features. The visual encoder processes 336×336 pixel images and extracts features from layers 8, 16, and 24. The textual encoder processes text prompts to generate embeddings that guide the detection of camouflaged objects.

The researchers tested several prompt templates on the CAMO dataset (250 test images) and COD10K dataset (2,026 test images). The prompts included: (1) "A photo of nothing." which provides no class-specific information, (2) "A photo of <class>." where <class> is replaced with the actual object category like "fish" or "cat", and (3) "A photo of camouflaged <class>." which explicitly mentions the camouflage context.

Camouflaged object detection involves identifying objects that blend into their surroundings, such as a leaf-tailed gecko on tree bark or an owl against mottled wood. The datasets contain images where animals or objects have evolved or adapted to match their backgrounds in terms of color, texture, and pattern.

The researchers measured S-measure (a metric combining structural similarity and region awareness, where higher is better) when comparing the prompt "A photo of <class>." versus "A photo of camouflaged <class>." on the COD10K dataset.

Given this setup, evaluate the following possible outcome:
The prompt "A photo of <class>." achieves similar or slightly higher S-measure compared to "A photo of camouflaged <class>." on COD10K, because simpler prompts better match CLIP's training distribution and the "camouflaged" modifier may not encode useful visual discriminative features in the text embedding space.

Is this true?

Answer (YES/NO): NO